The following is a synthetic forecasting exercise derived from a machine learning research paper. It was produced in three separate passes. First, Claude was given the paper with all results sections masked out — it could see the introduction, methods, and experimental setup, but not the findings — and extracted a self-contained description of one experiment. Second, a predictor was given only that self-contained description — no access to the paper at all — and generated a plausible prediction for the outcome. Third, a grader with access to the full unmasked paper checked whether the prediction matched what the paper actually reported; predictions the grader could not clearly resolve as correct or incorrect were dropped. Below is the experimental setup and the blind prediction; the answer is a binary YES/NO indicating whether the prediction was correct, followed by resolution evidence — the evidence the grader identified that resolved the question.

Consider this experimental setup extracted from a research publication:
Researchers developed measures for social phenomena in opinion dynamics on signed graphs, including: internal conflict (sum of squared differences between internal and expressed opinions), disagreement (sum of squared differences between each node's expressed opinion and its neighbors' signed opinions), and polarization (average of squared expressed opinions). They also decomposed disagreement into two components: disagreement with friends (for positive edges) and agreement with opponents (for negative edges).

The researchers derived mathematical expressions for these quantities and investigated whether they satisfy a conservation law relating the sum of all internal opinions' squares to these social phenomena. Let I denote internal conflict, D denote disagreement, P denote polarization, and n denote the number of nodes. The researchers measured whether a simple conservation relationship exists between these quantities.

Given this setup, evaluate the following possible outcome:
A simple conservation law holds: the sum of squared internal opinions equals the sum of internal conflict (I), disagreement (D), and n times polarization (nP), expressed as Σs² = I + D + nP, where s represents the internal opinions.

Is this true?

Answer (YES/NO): NO